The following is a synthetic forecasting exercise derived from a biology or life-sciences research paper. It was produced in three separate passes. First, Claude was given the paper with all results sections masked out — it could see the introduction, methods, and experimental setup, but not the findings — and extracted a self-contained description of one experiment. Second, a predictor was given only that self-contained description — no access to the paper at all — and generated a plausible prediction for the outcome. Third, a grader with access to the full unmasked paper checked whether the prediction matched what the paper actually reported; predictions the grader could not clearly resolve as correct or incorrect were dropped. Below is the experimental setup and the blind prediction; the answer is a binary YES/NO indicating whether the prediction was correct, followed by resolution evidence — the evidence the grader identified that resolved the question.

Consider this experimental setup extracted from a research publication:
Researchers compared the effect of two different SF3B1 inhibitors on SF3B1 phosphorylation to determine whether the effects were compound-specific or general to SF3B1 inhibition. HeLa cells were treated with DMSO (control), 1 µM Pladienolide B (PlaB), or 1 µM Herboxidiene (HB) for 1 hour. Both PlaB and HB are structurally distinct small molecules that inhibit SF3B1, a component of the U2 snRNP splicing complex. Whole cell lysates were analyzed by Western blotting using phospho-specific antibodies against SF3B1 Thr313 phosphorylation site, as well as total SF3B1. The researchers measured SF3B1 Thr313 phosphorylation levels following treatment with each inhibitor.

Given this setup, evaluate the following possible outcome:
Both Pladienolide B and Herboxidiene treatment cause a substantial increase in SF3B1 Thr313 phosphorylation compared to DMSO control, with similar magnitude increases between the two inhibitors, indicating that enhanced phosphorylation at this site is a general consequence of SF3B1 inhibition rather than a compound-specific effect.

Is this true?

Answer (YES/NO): NO